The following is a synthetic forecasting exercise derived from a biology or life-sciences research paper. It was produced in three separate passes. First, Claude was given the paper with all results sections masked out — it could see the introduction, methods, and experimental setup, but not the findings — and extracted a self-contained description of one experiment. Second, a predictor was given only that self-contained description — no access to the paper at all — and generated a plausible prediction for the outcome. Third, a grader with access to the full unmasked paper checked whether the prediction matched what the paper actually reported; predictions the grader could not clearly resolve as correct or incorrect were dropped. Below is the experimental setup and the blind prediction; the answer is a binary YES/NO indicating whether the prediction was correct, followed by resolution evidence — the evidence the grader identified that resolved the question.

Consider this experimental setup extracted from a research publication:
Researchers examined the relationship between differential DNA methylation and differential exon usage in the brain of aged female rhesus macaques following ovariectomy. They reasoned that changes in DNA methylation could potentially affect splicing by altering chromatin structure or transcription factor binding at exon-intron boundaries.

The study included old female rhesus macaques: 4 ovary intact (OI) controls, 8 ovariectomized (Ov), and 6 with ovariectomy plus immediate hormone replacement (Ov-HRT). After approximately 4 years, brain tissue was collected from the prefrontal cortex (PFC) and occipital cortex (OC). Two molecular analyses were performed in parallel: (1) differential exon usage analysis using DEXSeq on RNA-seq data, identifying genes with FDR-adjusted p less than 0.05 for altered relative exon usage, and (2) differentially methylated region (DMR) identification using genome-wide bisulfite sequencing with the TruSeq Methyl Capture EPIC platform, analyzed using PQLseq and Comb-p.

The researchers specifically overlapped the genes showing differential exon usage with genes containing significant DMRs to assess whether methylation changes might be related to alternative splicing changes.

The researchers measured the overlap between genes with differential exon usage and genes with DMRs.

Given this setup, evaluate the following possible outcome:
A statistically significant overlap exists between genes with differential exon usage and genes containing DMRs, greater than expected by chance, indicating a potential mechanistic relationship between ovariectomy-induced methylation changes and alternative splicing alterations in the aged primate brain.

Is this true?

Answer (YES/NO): NO